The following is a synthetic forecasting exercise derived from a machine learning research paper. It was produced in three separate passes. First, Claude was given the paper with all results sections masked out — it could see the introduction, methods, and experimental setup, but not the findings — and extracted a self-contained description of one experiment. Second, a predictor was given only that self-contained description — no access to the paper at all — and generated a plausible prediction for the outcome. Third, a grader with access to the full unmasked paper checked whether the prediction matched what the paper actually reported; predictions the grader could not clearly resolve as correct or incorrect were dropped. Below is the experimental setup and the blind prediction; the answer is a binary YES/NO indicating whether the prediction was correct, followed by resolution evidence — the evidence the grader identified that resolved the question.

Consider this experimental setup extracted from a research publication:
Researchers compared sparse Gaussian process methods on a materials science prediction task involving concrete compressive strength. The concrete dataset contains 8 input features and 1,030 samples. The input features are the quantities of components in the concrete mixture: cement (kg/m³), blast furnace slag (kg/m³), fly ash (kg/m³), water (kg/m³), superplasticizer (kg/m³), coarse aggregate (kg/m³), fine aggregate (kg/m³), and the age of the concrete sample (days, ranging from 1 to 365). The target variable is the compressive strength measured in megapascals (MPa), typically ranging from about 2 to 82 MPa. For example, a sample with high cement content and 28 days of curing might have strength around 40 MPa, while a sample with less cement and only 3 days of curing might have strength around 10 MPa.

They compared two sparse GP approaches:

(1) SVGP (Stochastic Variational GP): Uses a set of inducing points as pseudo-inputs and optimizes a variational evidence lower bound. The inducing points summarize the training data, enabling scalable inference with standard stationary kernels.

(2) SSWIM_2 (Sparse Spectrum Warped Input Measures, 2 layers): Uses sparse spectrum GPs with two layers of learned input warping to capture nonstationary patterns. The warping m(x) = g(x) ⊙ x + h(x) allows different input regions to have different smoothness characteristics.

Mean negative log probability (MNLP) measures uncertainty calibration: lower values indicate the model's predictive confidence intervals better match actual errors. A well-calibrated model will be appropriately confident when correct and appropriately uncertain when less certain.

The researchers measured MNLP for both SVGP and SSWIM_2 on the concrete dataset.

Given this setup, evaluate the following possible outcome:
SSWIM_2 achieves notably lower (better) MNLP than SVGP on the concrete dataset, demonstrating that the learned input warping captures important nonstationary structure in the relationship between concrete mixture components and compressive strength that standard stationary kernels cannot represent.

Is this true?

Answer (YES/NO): NO